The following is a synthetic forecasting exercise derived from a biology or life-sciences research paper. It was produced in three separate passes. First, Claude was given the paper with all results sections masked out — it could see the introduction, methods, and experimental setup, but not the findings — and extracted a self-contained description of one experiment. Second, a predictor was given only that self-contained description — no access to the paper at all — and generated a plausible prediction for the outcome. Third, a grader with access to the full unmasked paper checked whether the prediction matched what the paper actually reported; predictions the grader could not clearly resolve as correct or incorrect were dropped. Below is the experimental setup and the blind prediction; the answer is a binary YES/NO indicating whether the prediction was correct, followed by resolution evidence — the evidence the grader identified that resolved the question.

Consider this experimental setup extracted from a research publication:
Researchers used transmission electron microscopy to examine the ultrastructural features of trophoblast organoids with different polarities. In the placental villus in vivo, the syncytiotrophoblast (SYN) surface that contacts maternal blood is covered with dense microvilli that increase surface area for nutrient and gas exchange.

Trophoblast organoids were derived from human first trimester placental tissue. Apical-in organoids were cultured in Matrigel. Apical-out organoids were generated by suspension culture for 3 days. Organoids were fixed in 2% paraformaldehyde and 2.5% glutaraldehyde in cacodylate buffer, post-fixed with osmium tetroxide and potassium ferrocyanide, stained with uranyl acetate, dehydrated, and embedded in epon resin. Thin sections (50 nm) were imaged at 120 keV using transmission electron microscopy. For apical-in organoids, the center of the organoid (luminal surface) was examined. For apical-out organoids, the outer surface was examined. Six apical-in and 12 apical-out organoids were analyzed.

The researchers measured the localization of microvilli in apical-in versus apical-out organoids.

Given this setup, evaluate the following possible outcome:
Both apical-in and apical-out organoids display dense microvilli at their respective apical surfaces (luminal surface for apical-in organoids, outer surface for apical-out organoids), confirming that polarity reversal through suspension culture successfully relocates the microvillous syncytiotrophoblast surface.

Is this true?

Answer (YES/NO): YES